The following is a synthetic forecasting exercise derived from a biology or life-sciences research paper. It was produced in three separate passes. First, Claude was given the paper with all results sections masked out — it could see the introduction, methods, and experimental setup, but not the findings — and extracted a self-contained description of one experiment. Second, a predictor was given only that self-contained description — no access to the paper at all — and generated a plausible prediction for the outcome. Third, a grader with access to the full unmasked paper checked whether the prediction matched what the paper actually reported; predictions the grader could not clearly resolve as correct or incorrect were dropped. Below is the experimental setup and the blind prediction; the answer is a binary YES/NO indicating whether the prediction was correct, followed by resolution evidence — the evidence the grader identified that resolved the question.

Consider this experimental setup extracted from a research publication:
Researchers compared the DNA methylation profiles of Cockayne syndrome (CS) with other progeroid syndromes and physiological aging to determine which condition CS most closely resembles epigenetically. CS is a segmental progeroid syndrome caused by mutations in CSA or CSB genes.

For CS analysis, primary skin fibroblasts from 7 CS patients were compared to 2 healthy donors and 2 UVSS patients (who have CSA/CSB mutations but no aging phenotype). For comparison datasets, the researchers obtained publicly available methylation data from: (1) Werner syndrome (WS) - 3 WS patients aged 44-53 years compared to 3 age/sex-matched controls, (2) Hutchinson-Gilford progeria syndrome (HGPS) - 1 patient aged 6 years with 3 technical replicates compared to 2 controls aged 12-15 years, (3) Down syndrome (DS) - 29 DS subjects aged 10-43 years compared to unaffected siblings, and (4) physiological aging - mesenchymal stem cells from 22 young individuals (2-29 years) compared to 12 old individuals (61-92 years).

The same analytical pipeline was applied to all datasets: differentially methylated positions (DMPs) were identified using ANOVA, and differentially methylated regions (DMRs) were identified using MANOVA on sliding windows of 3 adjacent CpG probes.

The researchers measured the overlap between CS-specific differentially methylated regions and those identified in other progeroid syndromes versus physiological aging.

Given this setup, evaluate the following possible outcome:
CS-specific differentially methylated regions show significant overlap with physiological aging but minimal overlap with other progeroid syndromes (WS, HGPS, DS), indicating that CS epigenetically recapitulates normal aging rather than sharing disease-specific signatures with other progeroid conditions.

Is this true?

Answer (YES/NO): NO